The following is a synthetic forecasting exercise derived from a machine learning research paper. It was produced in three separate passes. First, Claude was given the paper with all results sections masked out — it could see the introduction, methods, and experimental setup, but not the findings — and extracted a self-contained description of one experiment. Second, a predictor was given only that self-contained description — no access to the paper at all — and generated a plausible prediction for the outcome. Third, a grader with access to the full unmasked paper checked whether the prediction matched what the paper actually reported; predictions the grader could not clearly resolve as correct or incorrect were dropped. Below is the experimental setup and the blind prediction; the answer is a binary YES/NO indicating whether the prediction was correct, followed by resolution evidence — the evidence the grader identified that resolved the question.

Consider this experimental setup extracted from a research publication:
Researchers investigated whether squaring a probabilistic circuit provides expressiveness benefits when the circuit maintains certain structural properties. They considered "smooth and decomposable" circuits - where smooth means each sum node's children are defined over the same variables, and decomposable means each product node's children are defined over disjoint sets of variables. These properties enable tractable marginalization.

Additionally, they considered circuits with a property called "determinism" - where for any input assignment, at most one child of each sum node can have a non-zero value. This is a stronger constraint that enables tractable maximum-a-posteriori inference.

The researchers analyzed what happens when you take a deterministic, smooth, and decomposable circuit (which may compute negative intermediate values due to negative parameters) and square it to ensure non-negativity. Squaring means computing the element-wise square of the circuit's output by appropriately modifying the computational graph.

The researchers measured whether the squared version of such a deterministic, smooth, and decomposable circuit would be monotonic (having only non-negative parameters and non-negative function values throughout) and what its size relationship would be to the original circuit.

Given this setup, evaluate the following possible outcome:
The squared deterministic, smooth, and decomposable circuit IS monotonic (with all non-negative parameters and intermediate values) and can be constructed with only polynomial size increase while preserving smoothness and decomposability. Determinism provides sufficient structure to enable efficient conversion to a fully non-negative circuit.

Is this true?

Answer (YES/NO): YES